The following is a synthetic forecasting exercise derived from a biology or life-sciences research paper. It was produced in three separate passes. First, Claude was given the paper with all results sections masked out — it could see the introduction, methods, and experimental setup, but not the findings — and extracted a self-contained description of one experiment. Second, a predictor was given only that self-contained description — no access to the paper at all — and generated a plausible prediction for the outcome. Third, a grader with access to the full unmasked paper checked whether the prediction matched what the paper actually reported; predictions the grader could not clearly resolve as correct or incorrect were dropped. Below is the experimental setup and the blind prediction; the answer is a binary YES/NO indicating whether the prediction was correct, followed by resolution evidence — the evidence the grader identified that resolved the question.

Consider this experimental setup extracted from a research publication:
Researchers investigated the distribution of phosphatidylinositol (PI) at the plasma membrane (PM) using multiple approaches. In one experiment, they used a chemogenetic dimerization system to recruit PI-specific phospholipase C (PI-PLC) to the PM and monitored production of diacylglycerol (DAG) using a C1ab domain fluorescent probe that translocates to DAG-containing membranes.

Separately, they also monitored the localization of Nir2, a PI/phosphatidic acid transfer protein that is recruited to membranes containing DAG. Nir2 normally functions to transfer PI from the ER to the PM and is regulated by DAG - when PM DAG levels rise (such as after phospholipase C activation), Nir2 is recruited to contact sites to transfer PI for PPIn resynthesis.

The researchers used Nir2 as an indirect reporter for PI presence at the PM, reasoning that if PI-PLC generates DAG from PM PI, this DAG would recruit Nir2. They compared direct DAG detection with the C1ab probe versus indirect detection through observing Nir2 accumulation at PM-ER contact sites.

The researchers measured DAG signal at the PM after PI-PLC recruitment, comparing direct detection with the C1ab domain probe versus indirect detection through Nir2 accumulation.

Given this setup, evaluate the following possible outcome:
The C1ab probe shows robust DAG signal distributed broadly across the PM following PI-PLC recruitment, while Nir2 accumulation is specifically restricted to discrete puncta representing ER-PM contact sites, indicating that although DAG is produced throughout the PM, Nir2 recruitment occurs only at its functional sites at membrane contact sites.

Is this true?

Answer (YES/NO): NO